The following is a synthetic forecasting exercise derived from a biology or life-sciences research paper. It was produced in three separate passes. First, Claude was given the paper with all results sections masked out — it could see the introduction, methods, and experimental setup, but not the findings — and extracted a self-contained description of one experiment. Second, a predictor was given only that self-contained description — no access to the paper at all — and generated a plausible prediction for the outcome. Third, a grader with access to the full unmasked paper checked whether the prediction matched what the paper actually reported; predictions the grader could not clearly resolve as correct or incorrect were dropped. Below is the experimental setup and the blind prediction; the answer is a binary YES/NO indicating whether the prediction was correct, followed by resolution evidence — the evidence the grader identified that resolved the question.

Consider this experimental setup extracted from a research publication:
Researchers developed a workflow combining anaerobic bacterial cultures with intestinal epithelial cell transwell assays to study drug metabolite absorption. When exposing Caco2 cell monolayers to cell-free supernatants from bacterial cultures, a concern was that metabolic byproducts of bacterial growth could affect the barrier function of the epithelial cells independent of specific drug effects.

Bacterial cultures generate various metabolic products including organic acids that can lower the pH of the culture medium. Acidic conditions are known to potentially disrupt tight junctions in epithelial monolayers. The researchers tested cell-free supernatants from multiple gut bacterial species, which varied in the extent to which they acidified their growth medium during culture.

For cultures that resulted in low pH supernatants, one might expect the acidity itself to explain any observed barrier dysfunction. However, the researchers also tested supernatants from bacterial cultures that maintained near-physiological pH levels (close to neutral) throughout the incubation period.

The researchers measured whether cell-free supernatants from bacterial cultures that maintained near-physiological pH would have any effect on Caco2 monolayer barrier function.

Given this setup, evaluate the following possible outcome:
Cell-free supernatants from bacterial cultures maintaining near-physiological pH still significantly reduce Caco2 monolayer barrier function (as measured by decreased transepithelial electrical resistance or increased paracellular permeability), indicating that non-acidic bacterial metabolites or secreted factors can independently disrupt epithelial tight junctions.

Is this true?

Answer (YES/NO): YES